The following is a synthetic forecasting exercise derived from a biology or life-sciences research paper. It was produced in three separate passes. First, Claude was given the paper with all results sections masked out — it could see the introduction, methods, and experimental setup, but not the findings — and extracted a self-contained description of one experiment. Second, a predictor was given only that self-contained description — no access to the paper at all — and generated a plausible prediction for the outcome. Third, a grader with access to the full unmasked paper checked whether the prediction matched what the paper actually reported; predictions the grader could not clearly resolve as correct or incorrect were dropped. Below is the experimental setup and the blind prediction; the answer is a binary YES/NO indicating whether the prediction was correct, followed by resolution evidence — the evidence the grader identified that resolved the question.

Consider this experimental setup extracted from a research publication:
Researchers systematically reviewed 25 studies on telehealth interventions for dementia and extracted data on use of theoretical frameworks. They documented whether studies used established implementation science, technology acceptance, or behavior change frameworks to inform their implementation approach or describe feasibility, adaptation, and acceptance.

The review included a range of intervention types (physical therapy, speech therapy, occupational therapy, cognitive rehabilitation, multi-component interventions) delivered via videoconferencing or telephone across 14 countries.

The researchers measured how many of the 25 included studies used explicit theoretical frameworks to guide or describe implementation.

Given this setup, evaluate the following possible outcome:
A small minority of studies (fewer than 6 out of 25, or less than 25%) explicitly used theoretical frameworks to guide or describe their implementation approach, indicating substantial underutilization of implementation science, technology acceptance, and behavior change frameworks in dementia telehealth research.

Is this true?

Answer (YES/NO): NO